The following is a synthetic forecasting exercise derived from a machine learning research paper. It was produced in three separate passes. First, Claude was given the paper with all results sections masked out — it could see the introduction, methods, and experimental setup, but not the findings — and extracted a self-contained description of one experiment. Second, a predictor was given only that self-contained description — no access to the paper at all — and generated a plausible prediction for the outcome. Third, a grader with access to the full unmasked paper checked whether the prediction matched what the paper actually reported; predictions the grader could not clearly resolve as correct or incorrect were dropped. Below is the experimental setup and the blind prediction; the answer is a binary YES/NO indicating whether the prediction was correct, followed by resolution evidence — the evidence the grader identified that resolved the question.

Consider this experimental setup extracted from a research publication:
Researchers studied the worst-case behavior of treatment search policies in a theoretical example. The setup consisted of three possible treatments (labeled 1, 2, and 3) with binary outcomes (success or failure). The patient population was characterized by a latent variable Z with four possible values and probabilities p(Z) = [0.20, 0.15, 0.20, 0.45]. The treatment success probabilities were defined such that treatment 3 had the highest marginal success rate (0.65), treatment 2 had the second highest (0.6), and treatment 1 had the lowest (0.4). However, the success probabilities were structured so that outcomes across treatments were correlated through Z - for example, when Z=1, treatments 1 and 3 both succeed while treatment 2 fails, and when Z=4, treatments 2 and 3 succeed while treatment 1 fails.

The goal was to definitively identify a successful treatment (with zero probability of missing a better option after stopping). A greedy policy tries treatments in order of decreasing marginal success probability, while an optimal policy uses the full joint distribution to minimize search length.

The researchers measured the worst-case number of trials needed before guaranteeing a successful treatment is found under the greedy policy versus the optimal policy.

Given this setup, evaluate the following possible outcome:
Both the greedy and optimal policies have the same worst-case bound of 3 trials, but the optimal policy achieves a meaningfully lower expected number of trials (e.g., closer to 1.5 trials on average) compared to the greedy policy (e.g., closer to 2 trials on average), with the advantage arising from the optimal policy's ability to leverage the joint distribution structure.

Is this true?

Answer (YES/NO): NO